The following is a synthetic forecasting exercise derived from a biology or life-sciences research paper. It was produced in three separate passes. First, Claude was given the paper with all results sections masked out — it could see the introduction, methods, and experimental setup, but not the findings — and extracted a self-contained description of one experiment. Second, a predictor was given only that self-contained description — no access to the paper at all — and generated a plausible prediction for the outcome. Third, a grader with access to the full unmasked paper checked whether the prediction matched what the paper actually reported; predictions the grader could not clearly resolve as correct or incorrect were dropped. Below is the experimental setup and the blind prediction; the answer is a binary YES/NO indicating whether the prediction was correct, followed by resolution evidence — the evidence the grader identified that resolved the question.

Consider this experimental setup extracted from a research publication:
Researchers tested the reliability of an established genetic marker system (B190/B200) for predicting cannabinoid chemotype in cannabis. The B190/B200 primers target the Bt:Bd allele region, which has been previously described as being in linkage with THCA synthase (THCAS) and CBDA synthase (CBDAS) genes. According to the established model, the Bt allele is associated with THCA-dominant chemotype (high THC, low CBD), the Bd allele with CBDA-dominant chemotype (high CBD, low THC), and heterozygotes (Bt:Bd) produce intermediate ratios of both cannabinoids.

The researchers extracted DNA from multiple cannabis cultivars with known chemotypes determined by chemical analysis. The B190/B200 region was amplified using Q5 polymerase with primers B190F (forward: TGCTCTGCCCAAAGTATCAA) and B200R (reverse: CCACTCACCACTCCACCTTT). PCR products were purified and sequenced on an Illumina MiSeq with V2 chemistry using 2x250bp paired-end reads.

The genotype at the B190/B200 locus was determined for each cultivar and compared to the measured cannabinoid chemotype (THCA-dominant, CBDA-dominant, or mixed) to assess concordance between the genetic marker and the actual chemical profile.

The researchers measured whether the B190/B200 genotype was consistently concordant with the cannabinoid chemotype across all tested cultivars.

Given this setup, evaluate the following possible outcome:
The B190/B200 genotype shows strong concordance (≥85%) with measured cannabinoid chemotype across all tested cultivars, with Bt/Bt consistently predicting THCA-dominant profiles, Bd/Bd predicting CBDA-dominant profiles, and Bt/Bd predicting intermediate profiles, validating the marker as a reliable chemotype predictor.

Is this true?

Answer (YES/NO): NO